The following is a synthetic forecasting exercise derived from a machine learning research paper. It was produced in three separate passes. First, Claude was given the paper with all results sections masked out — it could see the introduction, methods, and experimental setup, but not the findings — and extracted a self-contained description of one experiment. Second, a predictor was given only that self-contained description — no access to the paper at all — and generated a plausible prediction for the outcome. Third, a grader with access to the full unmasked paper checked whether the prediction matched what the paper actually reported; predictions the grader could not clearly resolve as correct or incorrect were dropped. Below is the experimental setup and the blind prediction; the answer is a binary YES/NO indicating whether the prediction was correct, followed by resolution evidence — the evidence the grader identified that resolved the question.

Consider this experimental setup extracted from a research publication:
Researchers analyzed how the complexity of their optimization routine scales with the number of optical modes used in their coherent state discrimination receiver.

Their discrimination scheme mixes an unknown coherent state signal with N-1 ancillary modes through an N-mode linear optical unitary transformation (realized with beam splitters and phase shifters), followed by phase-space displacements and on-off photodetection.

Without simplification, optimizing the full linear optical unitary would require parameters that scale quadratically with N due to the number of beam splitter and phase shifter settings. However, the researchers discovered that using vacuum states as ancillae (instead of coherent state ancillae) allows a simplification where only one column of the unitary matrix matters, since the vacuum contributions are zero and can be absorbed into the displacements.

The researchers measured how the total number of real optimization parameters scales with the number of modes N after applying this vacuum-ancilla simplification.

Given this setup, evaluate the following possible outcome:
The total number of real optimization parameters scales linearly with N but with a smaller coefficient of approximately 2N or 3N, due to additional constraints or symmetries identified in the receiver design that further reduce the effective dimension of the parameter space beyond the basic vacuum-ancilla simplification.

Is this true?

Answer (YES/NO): YES